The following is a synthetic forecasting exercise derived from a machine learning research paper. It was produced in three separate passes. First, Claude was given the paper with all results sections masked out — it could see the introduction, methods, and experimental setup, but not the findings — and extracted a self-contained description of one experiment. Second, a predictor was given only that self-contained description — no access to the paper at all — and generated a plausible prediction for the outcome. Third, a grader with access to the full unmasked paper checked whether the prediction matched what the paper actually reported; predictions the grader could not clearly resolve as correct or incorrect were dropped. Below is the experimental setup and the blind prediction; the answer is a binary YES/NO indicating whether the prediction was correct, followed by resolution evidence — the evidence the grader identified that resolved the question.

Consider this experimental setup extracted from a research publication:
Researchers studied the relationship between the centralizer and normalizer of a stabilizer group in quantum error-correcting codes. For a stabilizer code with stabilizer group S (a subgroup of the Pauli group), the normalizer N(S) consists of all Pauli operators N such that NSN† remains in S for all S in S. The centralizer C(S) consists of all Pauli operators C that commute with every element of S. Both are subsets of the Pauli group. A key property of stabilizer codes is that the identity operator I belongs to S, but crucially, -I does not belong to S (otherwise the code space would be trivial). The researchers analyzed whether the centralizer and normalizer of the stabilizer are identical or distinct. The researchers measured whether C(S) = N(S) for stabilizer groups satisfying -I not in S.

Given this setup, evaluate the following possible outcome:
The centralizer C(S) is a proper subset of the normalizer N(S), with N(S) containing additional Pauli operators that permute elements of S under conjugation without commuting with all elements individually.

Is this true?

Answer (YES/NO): NO